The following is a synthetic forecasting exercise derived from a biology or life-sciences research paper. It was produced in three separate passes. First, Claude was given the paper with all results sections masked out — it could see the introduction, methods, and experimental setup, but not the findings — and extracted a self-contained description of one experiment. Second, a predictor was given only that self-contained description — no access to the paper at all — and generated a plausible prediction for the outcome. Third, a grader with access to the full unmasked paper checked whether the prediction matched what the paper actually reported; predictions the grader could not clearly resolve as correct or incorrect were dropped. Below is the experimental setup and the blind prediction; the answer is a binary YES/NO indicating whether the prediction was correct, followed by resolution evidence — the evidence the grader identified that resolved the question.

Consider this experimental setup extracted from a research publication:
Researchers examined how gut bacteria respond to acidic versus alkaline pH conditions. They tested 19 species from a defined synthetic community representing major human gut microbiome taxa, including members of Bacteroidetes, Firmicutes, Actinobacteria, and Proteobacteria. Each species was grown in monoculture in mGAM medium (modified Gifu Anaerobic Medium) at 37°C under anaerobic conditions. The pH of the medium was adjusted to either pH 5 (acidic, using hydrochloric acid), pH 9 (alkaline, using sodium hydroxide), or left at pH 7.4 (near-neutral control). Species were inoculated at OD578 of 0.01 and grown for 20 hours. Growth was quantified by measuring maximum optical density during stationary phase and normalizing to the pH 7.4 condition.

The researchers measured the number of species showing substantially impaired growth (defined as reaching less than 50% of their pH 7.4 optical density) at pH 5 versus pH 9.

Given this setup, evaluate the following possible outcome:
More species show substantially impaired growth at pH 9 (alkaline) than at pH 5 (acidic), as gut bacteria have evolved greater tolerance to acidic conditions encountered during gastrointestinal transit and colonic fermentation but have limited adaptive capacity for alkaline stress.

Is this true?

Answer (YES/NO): NO